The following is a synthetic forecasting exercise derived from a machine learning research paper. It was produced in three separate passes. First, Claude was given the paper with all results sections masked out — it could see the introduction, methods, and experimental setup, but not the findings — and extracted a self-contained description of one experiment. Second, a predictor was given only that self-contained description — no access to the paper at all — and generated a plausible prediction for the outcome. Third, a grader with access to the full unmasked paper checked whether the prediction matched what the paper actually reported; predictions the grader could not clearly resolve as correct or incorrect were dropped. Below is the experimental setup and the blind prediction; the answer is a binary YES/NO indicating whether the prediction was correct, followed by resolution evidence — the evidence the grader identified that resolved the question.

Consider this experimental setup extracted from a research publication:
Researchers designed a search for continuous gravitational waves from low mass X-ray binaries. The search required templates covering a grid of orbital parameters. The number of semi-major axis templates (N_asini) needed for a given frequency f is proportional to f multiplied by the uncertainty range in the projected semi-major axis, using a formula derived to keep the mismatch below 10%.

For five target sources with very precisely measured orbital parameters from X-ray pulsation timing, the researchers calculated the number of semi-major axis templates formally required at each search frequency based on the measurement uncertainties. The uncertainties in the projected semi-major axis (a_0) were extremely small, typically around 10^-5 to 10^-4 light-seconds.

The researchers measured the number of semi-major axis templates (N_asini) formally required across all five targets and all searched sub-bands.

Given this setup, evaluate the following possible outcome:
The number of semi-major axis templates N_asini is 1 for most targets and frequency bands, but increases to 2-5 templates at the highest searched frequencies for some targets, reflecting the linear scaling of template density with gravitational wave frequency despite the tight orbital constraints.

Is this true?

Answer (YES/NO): NO